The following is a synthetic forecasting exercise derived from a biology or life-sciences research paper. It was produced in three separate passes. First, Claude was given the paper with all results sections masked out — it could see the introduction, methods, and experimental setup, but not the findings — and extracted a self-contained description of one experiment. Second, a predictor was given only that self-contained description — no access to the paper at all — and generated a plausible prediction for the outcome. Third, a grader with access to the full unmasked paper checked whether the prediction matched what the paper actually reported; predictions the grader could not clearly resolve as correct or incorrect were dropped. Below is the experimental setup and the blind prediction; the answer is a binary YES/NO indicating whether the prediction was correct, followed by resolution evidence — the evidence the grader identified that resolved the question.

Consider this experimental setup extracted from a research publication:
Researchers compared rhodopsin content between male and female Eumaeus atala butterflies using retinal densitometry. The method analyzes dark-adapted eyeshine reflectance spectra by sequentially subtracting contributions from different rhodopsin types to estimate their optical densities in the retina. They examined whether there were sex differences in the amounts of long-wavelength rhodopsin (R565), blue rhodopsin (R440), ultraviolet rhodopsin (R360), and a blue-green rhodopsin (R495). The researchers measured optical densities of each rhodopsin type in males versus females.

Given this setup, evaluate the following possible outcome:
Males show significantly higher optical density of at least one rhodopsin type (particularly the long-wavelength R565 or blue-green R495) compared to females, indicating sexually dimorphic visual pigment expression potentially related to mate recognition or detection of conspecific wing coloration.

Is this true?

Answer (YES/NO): NO